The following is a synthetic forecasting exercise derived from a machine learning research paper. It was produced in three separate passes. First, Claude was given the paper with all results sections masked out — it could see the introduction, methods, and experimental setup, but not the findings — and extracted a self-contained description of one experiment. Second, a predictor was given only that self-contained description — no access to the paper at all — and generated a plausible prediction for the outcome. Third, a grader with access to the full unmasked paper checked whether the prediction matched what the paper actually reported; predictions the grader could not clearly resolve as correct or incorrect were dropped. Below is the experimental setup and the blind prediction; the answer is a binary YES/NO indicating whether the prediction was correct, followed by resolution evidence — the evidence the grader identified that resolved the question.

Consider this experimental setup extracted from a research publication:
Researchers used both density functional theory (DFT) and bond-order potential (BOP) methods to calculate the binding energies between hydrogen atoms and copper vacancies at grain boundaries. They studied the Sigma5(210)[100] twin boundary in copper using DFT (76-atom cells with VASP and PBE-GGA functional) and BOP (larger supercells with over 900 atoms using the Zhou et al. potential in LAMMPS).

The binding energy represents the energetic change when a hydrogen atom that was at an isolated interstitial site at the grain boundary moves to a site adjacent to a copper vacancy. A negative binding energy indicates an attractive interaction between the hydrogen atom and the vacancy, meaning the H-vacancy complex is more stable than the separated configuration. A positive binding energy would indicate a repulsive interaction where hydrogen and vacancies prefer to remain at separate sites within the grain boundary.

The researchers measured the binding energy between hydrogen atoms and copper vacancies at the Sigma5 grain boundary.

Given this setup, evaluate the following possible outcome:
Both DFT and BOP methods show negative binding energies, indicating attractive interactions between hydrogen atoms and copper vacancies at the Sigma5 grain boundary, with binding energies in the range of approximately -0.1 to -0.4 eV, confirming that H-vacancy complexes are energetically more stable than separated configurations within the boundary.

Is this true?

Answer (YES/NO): NO